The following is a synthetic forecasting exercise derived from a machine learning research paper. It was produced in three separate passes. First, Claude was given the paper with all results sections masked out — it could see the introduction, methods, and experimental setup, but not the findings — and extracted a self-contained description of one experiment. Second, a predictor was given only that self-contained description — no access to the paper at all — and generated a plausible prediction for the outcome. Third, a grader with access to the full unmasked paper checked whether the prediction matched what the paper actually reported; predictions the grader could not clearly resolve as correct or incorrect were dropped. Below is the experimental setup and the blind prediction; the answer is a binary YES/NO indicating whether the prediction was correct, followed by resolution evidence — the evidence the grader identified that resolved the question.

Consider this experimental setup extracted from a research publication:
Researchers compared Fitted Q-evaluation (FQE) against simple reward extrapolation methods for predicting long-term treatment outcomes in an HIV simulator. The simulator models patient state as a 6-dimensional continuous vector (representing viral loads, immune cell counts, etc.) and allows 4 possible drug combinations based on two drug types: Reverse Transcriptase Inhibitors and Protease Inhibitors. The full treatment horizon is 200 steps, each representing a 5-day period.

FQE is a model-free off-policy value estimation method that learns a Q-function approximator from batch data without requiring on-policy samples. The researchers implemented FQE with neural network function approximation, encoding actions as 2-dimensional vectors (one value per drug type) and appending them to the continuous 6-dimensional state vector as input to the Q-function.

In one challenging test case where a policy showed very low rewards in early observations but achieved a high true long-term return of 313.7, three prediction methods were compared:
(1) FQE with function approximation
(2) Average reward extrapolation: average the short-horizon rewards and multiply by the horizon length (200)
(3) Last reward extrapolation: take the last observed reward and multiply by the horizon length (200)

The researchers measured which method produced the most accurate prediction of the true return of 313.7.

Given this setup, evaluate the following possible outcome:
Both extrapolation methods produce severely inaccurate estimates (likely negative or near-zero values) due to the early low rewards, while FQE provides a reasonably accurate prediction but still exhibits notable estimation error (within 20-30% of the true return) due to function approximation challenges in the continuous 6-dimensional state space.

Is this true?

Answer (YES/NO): NO